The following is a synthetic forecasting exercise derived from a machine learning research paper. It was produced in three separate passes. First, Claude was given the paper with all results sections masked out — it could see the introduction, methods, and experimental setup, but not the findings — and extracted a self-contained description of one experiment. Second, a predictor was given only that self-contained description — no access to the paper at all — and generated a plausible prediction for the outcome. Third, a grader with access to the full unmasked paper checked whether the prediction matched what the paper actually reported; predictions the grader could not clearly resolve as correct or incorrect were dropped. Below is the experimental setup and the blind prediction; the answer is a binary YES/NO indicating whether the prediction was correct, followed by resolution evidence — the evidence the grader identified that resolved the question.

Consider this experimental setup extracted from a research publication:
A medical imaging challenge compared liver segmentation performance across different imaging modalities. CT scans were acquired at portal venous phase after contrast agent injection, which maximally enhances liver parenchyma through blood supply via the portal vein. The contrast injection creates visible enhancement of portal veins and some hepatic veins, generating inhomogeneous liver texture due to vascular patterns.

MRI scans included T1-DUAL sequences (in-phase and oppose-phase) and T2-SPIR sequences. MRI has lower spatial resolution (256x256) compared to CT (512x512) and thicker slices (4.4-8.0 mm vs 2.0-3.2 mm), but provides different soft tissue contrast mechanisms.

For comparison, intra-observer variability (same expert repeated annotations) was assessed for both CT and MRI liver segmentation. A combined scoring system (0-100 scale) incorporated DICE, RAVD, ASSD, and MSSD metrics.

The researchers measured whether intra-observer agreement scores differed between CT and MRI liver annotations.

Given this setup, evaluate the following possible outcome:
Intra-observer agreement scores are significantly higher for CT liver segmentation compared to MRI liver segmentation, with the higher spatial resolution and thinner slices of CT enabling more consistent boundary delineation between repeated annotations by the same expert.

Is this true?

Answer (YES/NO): NO